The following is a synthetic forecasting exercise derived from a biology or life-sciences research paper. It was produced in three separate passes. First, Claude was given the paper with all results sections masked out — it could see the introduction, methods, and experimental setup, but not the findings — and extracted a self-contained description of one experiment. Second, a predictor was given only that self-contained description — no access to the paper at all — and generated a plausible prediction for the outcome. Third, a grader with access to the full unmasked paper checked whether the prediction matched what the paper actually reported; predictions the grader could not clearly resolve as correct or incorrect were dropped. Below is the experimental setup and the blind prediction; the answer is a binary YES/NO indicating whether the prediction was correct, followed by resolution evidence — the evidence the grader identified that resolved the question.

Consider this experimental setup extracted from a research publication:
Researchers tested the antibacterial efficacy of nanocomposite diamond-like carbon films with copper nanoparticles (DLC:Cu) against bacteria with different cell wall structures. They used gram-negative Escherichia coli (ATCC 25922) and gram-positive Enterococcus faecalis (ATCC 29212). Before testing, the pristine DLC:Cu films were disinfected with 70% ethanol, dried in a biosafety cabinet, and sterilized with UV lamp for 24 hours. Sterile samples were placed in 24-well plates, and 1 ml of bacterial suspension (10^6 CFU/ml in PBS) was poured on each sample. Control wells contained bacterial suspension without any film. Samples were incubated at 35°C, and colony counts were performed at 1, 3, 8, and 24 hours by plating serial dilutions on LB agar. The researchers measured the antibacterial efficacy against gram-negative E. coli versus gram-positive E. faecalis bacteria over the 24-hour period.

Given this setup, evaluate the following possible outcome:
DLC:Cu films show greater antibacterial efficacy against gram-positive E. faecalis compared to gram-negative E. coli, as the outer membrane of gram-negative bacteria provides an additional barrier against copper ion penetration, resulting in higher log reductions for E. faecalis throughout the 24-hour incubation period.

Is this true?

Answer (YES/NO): NO